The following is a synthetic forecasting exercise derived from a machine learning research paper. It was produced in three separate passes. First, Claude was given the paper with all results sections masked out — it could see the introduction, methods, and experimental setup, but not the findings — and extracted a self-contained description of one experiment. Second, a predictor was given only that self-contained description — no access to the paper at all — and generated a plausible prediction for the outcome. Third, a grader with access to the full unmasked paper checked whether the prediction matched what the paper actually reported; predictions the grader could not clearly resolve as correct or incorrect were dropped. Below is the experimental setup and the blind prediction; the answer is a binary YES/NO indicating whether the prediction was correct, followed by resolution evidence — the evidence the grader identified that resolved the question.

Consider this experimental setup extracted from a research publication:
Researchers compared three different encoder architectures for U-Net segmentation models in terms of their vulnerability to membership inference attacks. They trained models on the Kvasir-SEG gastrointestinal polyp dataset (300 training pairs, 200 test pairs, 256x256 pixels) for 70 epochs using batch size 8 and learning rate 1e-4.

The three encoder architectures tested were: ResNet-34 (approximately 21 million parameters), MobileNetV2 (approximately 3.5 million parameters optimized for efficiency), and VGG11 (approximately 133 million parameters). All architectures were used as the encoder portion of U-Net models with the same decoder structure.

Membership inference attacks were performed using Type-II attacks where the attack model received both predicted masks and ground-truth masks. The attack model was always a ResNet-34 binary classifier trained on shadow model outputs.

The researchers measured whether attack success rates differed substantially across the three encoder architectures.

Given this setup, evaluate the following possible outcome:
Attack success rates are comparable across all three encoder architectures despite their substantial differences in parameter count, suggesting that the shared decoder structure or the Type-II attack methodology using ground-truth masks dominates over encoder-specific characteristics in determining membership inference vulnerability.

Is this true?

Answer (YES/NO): NO